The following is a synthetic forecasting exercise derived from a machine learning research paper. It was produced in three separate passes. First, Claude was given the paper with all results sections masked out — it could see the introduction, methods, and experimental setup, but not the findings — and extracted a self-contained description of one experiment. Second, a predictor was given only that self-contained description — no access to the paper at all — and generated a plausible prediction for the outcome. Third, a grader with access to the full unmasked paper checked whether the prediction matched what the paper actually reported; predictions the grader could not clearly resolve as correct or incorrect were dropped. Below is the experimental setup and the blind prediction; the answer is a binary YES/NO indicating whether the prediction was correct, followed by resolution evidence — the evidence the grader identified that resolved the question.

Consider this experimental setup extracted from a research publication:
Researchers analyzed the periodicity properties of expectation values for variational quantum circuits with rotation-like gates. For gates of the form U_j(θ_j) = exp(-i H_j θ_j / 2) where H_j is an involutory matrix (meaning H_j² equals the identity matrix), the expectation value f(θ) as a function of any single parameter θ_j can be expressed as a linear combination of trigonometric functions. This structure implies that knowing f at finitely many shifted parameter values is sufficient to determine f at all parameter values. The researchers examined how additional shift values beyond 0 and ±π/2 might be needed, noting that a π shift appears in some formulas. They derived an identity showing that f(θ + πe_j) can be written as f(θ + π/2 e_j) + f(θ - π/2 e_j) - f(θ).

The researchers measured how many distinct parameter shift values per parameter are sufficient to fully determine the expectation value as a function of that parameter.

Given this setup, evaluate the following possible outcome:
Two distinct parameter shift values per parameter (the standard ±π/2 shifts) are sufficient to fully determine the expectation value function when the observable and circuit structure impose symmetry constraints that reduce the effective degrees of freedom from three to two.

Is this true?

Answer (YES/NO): NO